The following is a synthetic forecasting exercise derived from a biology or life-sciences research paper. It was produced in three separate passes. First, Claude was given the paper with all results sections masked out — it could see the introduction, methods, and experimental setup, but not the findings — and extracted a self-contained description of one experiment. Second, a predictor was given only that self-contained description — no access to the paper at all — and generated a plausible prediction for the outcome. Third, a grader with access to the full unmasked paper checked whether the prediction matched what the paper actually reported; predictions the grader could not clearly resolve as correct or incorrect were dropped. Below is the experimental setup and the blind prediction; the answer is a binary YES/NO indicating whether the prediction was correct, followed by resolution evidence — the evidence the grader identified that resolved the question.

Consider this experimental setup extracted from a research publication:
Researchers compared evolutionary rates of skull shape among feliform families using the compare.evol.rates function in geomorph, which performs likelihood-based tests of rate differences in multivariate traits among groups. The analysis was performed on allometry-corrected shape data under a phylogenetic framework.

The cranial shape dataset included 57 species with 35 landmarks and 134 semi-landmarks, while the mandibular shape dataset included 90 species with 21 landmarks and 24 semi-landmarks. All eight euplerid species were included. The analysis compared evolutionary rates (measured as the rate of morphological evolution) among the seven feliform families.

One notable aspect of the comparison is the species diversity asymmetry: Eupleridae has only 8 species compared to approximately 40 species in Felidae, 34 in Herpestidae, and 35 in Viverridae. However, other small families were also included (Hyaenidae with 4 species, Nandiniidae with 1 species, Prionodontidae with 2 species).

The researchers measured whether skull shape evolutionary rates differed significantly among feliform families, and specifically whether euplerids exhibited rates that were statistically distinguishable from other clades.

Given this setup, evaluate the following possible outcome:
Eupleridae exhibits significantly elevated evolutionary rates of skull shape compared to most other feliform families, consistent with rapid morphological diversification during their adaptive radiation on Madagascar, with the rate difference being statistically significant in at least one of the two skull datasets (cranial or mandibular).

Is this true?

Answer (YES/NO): NO